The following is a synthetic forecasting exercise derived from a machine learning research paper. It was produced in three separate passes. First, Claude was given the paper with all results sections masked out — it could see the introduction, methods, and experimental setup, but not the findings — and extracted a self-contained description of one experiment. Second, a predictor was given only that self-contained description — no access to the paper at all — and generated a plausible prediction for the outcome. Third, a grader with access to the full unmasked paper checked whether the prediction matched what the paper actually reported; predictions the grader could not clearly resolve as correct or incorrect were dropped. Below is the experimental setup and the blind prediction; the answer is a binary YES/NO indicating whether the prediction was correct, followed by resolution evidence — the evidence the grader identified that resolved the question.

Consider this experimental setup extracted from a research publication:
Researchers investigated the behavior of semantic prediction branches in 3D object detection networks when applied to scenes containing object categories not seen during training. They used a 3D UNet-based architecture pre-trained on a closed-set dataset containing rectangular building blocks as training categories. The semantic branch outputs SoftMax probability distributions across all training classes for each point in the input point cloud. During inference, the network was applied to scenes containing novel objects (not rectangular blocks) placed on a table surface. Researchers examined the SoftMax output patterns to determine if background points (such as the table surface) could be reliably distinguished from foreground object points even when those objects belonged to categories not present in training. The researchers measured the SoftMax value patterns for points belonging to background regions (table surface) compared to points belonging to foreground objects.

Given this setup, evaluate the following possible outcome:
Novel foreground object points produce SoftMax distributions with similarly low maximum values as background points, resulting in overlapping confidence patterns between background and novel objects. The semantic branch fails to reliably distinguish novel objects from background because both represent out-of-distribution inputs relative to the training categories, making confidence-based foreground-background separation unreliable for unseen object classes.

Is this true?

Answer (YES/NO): NO